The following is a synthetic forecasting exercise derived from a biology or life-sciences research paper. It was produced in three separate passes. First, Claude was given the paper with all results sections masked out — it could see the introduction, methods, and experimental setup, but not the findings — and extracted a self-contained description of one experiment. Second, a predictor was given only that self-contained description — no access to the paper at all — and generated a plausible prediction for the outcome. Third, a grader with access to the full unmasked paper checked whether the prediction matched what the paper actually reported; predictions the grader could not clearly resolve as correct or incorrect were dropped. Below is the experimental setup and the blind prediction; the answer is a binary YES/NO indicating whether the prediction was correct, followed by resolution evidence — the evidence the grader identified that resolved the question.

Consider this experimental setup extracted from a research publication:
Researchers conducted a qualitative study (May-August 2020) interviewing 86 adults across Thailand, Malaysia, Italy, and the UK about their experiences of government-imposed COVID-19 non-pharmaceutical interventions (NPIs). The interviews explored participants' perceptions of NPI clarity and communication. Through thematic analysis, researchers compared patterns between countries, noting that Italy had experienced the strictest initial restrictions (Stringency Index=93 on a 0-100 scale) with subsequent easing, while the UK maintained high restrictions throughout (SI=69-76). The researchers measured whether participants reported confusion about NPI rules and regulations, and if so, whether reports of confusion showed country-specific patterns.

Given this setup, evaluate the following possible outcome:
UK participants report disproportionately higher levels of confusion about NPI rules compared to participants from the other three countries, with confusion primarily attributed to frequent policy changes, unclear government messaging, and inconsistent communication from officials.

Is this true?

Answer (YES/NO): NO